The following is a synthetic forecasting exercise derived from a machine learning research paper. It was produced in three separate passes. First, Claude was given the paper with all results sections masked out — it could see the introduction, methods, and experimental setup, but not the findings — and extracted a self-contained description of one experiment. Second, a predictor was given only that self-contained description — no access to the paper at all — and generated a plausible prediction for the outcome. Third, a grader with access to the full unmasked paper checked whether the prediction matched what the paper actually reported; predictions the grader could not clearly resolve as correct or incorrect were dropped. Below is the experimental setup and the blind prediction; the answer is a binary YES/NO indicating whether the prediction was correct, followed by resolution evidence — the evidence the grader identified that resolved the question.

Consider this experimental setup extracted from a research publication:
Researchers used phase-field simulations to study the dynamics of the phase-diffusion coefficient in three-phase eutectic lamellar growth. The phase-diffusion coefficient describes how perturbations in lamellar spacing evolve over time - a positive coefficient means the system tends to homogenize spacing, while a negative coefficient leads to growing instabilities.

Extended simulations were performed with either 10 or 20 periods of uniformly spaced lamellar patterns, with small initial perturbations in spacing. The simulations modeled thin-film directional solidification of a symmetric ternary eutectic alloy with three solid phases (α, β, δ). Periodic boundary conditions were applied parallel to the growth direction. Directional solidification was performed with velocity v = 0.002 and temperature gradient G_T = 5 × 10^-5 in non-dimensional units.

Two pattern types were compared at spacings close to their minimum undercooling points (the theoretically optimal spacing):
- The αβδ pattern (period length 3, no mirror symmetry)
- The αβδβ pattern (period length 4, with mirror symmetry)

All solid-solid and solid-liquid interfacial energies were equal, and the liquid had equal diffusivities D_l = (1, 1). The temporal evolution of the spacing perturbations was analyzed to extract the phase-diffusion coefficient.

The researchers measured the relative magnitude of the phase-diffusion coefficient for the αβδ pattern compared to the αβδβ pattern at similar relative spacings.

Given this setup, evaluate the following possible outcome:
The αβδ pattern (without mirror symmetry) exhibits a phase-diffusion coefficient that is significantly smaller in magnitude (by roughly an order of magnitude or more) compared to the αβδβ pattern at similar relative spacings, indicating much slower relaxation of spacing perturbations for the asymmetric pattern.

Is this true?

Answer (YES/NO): NO